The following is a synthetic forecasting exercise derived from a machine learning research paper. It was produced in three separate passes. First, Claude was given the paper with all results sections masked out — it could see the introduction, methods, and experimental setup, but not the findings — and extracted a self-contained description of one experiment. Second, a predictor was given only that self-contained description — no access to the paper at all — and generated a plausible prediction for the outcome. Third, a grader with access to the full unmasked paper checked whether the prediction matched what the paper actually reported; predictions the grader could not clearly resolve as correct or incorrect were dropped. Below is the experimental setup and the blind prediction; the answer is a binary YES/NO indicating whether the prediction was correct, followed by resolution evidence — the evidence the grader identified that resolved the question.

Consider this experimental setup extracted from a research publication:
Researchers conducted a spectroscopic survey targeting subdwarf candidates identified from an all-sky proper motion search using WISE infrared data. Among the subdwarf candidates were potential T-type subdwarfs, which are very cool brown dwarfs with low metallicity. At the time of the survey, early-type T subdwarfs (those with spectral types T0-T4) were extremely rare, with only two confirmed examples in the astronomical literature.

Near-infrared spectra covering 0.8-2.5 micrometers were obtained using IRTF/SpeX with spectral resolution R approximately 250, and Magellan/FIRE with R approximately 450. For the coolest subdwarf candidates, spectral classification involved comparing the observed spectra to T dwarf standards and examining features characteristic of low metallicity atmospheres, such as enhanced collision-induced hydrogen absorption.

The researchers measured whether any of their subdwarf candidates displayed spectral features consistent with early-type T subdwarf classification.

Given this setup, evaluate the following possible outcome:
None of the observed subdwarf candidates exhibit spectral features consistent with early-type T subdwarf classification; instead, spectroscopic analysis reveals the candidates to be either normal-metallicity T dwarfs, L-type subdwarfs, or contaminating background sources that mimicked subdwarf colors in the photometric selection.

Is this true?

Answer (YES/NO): NO